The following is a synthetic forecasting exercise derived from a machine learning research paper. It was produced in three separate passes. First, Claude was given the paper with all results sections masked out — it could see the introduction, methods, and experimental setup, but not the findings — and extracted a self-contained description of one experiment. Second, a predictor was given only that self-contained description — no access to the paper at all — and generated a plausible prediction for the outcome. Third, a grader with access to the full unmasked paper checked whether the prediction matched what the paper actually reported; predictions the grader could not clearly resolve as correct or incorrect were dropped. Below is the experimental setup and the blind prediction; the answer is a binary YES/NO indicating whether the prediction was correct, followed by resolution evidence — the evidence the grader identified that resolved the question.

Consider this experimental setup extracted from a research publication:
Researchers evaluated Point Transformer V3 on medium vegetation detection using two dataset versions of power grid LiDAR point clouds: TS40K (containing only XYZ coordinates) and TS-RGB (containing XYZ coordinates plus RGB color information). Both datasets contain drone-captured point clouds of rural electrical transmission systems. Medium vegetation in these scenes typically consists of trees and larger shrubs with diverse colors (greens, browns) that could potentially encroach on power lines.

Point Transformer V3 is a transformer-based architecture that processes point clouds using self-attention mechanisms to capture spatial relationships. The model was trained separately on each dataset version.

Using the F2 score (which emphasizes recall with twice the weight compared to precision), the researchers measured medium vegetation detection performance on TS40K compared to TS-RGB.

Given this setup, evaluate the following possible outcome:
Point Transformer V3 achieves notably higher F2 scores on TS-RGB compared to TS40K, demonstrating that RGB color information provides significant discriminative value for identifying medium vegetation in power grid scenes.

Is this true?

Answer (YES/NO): NO